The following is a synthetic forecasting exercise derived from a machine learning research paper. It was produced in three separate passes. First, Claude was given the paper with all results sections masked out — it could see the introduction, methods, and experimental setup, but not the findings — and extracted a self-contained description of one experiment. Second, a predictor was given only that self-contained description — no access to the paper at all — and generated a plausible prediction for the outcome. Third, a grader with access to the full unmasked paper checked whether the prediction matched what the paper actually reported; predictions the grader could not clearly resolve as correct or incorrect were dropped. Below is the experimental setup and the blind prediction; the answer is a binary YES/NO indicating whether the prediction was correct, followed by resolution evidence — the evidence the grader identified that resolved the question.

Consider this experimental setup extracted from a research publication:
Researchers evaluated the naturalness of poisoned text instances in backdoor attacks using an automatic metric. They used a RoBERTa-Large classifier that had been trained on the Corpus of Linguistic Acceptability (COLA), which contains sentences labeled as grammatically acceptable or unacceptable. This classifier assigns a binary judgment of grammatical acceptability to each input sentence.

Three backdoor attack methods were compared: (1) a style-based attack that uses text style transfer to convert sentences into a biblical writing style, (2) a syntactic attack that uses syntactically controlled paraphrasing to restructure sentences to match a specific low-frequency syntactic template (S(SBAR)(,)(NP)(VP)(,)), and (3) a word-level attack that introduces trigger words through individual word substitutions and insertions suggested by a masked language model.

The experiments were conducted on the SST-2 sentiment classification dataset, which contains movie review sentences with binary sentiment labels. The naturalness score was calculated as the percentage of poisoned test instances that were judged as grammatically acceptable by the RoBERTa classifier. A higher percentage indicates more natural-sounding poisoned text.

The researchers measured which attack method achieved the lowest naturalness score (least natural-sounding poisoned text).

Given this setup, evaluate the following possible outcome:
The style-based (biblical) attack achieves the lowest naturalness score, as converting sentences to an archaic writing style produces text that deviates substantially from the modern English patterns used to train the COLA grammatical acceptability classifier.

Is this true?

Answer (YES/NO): NO